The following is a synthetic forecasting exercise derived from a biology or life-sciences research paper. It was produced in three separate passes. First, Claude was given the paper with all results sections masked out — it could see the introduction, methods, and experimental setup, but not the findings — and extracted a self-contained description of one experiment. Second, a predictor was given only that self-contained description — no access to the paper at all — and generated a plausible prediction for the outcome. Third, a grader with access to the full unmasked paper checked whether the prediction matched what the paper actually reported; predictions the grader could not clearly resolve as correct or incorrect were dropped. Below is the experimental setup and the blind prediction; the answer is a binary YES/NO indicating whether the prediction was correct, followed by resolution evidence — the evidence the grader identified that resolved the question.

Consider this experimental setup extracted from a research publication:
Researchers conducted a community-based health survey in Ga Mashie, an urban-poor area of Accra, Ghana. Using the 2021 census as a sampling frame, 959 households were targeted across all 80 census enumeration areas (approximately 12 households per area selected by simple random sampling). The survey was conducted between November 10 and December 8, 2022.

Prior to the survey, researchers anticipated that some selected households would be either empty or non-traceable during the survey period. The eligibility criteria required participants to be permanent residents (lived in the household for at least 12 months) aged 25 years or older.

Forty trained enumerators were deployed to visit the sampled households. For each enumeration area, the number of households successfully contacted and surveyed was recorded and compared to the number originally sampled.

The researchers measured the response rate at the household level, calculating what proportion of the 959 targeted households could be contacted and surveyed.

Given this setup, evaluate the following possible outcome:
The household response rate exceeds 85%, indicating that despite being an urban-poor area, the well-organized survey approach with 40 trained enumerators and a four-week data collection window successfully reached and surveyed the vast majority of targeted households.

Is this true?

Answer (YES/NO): NO